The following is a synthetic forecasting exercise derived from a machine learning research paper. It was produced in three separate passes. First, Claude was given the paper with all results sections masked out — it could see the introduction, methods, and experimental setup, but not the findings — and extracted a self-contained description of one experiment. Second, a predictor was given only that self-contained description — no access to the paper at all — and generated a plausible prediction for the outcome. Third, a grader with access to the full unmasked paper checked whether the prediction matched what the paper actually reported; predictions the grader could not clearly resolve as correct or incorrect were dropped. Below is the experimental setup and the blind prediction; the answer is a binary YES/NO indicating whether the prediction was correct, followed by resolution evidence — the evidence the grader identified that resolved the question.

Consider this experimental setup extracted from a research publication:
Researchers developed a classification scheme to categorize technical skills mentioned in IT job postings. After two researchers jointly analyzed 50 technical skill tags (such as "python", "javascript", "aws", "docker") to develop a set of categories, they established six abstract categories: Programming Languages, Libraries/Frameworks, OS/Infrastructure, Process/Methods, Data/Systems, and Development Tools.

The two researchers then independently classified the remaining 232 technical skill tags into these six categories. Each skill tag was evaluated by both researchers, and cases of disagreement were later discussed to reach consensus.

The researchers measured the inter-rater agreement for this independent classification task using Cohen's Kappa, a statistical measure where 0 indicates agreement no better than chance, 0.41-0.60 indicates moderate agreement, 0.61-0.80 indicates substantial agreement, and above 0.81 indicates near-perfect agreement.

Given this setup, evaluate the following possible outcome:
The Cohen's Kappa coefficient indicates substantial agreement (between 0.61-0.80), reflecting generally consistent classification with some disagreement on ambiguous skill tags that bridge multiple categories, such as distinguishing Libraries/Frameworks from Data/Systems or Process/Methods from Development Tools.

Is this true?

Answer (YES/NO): NO